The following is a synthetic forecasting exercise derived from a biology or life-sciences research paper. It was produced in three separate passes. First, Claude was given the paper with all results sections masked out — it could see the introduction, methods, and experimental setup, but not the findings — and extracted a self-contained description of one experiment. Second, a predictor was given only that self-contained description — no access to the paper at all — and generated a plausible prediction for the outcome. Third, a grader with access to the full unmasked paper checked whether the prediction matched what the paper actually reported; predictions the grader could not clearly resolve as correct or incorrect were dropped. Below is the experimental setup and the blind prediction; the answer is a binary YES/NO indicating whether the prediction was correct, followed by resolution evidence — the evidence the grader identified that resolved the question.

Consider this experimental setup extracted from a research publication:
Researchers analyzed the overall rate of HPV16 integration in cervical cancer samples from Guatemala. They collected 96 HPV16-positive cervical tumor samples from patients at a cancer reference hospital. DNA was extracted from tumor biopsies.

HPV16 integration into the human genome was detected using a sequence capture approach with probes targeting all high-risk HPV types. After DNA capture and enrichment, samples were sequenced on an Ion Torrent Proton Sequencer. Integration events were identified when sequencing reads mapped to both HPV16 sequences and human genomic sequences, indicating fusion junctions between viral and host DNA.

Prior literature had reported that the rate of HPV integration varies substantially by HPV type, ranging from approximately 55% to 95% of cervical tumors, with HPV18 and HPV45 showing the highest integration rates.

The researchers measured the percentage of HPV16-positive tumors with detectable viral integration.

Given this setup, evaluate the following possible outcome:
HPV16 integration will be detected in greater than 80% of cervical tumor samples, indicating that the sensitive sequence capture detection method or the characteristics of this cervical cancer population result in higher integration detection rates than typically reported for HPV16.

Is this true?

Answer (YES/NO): NO